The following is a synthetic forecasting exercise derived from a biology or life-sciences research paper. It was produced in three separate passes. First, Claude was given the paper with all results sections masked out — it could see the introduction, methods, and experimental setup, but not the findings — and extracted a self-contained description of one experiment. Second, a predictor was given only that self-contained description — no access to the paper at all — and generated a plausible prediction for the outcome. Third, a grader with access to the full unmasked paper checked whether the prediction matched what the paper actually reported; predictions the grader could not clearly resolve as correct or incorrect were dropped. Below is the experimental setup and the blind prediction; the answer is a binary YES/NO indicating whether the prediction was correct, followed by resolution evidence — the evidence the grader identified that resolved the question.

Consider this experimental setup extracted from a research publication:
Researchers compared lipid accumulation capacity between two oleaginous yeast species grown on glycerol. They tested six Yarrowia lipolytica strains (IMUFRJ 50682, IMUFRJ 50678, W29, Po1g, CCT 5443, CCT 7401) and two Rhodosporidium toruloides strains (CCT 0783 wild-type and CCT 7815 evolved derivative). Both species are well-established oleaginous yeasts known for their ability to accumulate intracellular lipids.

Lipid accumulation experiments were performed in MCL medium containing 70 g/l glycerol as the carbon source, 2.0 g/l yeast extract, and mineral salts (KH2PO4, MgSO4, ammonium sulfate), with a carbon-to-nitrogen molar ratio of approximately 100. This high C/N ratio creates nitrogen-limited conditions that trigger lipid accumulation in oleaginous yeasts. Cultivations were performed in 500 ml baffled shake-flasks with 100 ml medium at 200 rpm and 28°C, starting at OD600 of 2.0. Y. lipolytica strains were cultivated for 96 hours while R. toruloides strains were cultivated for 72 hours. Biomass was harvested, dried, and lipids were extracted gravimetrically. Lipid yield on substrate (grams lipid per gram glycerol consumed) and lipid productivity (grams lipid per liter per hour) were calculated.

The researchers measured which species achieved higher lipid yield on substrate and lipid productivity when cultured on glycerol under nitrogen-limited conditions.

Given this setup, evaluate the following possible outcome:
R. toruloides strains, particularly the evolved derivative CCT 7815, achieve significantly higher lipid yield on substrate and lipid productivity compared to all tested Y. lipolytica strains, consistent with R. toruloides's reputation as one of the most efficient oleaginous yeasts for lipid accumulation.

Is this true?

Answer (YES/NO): YES